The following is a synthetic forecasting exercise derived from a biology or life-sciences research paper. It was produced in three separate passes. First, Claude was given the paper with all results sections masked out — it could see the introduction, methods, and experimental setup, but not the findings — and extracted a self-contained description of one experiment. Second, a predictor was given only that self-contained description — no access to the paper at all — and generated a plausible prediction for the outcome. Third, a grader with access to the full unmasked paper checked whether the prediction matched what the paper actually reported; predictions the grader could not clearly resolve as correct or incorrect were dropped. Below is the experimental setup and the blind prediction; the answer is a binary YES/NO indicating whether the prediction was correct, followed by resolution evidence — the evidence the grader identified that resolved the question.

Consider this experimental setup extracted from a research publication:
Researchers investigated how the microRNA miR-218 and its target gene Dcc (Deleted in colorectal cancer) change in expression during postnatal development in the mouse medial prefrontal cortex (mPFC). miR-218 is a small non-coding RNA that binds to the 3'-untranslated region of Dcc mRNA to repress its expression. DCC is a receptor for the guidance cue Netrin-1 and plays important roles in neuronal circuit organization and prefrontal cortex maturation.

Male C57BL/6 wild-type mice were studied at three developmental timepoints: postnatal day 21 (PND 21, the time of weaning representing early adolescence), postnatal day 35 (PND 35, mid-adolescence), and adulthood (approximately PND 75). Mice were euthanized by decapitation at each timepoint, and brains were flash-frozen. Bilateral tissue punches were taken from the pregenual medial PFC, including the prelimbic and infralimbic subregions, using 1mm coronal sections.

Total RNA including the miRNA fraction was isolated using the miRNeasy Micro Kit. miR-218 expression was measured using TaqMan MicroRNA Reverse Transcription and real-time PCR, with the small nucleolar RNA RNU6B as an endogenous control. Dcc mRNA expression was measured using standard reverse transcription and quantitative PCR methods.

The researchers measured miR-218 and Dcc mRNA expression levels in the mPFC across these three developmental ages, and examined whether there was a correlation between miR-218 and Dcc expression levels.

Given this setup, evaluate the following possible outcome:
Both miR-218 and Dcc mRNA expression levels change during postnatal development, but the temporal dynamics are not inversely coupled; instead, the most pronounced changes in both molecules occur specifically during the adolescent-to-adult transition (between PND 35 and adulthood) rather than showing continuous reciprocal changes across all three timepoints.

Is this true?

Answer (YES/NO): NO